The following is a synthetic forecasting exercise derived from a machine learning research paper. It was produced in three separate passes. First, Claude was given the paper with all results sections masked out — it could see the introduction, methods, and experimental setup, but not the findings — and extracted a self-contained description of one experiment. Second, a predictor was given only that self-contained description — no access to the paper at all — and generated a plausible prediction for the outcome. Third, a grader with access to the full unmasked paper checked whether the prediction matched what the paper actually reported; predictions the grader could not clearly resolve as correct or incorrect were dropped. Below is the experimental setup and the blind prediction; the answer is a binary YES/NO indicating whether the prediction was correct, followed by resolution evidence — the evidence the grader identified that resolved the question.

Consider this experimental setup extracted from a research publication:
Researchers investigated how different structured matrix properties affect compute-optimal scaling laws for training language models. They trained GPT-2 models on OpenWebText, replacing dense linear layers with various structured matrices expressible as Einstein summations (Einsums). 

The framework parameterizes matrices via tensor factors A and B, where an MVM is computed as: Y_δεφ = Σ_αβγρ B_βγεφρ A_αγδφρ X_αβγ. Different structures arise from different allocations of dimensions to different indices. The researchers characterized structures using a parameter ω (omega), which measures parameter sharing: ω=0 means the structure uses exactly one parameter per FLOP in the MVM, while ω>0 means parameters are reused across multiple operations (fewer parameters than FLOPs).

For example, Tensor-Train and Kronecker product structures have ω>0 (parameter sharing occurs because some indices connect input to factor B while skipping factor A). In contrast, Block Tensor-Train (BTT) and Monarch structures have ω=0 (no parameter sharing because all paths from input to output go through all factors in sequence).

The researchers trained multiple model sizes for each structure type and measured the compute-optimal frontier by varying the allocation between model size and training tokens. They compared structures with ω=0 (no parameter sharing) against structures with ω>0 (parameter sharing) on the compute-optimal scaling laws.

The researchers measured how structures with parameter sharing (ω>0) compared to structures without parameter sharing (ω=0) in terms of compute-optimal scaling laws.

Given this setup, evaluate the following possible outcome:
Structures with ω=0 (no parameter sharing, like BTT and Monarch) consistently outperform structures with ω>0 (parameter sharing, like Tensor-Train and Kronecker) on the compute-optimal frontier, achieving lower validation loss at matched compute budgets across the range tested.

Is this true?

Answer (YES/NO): YES